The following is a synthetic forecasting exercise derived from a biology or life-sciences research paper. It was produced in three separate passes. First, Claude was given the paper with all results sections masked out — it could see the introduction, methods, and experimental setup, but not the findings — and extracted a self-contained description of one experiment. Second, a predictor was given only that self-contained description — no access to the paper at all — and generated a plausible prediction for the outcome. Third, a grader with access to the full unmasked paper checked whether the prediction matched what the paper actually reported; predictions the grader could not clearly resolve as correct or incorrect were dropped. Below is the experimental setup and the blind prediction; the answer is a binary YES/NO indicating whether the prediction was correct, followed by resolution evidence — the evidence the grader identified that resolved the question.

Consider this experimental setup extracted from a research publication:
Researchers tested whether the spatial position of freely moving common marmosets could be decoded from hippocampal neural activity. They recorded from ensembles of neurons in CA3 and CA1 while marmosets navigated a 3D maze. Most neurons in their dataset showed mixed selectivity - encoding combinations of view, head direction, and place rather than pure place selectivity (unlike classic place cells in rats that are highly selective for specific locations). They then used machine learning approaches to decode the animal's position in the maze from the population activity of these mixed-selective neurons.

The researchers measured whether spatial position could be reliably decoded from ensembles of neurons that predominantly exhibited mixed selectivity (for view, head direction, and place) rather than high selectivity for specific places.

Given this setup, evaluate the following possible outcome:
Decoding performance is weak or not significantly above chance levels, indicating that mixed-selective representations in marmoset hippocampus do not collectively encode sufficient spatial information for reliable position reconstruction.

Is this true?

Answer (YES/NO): NO